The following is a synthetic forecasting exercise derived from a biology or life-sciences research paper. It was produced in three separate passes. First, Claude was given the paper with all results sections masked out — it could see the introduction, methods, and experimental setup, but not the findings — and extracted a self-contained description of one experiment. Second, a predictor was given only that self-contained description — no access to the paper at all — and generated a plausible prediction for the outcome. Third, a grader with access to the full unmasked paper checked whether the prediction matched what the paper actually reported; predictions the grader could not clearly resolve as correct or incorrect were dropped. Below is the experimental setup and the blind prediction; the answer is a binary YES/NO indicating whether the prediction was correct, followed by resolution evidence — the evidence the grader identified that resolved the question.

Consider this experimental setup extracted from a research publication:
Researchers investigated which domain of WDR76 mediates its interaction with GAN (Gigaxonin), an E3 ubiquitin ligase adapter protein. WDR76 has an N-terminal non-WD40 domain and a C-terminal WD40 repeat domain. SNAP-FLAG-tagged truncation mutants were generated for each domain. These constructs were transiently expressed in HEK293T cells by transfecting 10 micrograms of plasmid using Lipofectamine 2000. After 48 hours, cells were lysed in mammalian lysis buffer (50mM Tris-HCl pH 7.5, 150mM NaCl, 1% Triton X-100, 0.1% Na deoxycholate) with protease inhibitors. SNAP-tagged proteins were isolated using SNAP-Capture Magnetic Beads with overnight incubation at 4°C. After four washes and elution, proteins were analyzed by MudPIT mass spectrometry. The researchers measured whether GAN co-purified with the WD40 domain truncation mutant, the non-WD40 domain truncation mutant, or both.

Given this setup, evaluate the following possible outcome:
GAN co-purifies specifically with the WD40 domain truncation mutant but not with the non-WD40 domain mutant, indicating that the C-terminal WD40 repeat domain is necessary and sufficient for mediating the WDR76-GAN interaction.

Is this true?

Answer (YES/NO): NO